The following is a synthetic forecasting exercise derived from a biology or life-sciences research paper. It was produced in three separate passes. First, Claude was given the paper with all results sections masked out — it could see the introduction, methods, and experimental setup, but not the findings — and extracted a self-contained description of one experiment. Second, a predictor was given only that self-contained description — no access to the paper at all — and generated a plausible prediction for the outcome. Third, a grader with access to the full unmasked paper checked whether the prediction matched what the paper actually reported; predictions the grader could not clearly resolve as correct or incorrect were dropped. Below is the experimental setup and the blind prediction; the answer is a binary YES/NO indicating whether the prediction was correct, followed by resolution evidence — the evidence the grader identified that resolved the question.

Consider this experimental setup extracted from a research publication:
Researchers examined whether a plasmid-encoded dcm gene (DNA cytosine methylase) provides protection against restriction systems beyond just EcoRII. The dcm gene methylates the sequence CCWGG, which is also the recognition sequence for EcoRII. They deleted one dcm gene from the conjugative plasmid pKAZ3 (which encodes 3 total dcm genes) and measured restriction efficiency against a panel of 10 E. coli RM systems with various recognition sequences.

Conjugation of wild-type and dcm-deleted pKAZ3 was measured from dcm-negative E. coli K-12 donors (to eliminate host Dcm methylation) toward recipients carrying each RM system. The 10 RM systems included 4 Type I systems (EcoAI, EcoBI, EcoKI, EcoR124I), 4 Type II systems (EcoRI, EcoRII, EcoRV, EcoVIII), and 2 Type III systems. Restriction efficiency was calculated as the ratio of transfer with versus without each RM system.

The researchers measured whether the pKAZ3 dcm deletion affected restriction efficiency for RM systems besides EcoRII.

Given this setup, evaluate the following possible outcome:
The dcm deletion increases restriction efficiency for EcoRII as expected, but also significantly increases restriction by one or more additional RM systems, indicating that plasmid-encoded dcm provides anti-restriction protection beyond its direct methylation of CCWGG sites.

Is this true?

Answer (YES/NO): YES